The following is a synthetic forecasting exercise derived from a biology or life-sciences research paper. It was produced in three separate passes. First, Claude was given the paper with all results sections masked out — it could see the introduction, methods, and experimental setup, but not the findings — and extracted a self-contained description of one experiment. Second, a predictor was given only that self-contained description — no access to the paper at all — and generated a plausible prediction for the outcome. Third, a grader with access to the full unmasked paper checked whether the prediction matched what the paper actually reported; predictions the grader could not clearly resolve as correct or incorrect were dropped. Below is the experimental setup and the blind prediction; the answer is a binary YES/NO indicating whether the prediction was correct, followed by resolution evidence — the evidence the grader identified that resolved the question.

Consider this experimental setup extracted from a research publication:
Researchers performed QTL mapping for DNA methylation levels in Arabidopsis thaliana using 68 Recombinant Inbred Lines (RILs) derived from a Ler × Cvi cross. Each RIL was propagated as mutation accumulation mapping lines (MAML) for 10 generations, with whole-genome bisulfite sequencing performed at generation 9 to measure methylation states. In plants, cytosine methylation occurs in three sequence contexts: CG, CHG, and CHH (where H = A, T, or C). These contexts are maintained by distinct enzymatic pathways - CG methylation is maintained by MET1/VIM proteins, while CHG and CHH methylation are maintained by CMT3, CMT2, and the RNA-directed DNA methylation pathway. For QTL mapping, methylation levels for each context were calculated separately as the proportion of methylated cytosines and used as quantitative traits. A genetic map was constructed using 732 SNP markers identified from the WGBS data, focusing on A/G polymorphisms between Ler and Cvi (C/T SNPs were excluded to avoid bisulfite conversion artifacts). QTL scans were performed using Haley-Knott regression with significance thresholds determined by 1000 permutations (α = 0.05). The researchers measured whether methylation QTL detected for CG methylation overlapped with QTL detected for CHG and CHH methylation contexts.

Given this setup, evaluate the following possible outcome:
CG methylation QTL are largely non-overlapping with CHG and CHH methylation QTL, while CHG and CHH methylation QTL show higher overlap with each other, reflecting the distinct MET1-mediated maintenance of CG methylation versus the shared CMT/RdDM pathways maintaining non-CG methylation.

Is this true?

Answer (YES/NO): YES